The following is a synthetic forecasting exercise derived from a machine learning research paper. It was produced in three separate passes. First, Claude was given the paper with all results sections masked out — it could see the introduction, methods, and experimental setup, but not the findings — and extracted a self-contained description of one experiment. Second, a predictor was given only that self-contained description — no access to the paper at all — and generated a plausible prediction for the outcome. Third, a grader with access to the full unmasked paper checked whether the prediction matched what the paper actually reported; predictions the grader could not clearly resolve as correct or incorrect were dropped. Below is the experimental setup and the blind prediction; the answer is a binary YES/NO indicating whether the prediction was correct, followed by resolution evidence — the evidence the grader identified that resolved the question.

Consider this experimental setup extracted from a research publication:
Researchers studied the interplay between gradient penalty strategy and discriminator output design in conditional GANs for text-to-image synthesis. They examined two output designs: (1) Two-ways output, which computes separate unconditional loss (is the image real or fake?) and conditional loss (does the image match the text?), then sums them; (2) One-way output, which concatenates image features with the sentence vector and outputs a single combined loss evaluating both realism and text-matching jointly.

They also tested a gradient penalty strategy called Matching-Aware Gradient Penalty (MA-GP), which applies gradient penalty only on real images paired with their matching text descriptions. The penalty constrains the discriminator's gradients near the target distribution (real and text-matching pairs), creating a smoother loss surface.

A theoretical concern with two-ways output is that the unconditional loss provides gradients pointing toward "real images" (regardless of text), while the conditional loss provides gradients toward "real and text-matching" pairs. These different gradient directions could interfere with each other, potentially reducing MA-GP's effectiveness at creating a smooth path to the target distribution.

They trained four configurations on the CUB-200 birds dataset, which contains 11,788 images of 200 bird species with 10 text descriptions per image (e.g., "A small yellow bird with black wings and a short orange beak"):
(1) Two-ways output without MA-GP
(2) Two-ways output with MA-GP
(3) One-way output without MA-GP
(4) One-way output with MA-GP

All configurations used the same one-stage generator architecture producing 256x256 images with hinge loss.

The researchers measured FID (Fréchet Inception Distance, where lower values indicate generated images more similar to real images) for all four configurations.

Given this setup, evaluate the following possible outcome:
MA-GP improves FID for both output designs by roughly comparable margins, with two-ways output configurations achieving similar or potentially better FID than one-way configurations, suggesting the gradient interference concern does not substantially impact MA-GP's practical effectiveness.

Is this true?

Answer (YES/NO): NO